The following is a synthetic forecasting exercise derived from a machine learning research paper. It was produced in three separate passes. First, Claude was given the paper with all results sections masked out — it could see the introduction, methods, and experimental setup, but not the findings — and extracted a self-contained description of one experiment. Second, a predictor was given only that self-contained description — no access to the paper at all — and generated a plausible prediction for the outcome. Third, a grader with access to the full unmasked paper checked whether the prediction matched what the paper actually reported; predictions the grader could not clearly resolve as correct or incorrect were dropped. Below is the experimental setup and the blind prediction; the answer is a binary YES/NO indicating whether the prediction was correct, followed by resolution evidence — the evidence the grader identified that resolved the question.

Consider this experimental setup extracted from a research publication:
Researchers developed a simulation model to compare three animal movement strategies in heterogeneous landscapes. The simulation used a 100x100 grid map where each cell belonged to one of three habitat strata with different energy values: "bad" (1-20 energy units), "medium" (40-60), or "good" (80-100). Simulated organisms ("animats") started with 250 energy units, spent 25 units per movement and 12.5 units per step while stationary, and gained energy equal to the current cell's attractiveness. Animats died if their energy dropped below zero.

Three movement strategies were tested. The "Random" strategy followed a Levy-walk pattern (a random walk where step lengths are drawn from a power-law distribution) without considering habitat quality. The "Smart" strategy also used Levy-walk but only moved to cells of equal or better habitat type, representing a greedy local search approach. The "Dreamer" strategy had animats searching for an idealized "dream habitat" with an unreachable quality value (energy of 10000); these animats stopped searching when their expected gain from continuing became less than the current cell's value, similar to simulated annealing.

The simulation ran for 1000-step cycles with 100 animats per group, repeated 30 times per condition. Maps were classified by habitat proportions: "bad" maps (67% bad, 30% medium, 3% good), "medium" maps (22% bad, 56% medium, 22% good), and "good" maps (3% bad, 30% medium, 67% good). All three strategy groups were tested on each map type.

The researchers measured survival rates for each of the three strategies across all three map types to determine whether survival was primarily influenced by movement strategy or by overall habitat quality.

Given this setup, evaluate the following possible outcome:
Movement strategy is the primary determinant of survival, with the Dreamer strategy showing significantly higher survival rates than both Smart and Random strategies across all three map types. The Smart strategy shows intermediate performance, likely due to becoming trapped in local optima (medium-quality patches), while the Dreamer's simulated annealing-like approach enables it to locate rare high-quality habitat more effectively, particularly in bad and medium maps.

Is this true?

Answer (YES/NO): NO